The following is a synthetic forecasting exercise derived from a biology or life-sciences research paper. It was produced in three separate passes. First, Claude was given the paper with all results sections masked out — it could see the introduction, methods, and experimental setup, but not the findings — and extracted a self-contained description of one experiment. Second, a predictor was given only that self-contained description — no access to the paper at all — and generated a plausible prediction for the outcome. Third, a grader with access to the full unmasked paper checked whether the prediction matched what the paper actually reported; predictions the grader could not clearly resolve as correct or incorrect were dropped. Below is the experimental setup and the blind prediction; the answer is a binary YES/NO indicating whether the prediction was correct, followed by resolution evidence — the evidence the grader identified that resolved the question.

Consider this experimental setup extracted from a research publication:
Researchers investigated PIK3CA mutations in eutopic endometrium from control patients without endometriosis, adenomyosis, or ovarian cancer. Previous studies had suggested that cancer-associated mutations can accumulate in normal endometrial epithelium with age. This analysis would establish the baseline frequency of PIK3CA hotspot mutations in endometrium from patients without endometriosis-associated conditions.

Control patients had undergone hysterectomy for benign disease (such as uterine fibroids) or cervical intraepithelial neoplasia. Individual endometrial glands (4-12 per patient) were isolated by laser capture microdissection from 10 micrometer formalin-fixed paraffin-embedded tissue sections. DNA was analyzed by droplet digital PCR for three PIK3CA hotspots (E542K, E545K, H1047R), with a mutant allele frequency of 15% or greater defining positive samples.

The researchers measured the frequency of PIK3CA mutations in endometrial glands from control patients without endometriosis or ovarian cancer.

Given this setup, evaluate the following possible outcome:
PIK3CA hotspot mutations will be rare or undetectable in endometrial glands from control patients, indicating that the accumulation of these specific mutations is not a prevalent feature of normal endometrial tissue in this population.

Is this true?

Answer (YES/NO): NO